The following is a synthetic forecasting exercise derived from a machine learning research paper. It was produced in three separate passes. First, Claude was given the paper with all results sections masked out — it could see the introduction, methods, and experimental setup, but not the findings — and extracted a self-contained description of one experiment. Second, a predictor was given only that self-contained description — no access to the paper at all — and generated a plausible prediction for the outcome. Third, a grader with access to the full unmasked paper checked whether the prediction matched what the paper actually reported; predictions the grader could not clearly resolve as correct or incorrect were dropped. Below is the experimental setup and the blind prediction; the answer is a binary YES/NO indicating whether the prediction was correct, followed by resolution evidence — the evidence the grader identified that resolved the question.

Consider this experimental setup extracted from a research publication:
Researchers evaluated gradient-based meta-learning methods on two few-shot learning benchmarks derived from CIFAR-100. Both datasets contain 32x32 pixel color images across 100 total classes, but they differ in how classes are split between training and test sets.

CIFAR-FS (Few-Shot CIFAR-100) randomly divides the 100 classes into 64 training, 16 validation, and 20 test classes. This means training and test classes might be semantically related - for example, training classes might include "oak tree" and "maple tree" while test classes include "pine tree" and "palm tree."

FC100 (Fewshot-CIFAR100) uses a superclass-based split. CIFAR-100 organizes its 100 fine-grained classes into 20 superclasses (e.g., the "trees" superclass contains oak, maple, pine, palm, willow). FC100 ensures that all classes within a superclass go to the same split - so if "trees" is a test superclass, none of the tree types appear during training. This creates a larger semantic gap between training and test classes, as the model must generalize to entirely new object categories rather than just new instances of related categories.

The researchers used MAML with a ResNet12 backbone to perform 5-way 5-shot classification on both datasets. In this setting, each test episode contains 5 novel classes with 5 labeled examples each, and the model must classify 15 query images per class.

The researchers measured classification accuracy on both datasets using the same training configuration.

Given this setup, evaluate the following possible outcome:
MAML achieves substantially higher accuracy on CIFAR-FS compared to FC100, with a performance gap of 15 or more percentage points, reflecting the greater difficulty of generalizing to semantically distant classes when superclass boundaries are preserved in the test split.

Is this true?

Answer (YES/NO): YES